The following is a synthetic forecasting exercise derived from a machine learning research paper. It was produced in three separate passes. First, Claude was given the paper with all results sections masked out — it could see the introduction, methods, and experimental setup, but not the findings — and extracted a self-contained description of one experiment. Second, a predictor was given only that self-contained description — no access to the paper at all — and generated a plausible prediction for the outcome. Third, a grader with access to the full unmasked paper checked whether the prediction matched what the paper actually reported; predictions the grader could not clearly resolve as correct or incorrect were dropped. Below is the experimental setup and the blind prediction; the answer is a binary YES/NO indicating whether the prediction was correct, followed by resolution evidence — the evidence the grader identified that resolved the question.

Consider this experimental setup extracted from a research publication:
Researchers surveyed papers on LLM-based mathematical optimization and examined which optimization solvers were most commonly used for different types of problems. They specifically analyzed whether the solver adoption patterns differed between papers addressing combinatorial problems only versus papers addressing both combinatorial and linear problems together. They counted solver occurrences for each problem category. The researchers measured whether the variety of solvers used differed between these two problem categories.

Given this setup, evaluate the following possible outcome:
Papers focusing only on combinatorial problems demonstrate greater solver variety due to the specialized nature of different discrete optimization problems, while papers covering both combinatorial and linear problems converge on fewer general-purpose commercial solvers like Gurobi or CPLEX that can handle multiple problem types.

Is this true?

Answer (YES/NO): NO